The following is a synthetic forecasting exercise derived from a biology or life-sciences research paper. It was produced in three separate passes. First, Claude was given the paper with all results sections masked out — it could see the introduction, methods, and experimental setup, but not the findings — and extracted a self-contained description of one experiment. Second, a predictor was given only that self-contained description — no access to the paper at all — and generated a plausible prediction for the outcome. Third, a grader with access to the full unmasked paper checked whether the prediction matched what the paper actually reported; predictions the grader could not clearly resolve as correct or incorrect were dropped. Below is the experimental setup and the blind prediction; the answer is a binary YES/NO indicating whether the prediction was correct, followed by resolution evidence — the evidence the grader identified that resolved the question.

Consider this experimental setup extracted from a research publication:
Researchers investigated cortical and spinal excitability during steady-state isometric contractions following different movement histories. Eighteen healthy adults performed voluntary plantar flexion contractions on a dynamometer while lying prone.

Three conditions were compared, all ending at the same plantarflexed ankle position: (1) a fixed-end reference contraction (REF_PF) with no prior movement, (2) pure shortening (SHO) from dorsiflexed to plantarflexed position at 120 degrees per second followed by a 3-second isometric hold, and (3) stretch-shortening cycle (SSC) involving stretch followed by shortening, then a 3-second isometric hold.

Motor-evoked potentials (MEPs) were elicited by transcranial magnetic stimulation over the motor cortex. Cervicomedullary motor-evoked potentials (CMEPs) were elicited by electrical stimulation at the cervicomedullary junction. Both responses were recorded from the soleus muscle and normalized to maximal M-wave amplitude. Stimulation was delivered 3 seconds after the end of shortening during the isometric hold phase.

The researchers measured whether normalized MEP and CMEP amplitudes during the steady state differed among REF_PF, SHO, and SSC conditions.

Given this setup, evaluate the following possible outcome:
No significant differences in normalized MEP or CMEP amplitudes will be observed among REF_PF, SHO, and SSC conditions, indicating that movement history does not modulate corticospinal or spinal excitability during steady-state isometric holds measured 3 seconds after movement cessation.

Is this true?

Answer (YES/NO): YES